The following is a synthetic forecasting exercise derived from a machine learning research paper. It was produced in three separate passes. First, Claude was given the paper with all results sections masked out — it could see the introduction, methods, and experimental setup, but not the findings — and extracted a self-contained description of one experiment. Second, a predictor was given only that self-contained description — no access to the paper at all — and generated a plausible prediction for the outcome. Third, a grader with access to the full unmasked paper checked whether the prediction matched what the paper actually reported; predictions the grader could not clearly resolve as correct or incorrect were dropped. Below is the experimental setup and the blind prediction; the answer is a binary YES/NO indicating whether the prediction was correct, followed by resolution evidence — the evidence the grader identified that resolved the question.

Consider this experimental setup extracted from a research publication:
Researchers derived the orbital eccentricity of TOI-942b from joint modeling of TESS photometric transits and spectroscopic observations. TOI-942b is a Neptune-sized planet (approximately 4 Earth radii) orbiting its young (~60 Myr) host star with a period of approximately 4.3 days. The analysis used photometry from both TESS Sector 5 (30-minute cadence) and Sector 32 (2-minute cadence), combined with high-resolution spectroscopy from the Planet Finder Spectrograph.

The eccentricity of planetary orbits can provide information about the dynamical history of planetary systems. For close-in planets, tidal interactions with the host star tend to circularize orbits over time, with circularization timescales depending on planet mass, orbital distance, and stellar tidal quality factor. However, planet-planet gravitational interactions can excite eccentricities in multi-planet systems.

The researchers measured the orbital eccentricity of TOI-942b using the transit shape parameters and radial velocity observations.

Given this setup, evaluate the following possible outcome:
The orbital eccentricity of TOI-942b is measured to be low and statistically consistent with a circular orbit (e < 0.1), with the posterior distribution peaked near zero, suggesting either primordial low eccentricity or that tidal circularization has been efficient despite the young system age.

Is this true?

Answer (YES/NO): NO